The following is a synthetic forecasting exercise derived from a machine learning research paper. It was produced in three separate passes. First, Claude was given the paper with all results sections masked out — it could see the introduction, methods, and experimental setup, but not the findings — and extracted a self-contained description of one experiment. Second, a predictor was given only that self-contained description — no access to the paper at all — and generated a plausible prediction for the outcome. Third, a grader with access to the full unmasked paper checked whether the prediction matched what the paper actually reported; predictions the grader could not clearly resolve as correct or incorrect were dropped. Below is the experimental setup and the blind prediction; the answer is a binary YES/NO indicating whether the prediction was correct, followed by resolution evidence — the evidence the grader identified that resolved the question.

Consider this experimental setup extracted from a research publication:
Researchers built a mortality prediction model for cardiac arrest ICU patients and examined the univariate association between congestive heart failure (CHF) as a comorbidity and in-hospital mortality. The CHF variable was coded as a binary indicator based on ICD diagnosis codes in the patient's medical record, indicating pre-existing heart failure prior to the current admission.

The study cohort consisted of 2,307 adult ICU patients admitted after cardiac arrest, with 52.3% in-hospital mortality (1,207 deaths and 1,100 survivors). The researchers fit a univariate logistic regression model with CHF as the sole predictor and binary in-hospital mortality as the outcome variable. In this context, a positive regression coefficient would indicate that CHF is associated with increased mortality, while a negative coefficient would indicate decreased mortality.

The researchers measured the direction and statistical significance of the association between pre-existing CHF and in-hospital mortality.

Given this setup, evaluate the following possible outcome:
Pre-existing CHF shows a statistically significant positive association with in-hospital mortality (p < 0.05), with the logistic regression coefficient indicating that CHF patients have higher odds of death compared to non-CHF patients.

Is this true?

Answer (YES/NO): NO